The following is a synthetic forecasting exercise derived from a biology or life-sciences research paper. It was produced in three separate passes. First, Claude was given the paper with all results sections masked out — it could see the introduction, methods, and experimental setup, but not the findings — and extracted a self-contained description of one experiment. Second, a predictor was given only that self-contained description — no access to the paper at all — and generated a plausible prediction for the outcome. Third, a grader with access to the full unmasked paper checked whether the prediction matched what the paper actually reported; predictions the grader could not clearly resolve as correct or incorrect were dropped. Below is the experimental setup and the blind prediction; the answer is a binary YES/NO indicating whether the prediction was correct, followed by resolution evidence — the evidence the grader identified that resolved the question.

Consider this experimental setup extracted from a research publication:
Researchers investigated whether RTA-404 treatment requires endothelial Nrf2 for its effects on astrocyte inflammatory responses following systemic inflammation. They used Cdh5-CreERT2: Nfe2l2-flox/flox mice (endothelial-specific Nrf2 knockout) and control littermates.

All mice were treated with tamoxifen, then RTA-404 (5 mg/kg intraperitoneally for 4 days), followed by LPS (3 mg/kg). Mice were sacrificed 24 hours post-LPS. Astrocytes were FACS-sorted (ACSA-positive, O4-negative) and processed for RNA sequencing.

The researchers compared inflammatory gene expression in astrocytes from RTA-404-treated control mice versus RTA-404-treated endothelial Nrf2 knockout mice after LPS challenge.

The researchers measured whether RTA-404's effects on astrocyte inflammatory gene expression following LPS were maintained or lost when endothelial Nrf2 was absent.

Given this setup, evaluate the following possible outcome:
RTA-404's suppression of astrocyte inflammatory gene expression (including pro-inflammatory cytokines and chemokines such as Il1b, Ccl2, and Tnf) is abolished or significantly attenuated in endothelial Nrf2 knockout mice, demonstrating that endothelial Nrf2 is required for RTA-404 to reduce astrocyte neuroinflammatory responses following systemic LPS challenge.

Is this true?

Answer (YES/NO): YES